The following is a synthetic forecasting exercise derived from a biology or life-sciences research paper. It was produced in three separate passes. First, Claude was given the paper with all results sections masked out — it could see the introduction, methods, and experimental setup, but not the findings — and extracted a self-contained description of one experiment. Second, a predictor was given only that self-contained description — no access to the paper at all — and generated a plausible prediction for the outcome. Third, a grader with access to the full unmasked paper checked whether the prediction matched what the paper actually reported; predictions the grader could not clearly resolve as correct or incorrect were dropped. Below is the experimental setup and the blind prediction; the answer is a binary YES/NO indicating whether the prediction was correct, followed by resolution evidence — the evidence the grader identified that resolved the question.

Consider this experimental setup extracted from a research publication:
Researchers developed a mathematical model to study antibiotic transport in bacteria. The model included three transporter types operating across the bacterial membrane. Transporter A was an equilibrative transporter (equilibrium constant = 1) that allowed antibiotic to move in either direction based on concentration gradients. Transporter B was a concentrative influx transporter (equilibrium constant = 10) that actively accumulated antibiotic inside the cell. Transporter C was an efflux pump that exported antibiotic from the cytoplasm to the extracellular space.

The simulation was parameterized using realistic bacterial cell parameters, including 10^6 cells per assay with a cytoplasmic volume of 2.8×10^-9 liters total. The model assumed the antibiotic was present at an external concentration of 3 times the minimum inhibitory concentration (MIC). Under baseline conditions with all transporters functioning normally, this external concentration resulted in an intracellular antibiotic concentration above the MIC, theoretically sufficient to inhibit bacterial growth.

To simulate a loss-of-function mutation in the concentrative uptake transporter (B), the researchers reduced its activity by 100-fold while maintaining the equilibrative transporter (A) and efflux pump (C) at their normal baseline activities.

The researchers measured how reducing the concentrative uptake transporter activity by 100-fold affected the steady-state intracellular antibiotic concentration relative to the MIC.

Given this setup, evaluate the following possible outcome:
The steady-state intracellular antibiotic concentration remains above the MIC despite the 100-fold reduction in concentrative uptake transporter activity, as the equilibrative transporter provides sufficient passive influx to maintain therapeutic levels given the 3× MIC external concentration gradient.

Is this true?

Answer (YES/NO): YES